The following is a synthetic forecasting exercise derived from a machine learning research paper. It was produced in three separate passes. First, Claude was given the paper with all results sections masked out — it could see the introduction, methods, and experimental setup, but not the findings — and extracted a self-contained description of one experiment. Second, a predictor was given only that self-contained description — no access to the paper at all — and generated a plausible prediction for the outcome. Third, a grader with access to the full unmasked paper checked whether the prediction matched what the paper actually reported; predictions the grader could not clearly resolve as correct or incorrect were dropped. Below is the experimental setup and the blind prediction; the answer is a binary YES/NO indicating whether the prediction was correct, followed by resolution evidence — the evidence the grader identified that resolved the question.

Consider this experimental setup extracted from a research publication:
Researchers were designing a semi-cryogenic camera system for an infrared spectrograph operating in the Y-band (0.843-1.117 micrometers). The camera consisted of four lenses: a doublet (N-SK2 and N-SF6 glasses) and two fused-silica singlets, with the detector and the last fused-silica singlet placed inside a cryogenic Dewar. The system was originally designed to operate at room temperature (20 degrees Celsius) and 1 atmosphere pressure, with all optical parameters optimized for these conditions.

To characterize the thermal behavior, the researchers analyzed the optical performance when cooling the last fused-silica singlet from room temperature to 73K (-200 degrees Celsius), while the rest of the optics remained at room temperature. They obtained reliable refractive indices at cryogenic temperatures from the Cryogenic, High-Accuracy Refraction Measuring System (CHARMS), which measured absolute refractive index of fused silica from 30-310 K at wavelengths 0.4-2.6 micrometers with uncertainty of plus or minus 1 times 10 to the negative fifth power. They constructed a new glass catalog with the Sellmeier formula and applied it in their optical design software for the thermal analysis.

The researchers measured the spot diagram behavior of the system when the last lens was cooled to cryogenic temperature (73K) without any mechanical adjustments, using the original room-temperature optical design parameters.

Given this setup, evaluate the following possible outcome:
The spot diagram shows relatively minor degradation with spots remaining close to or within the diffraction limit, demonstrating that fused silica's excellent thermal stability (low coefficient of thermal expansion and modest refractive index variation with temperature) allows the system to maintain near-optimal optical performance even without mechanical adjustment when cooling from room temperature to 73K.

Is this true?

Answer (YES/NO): NO